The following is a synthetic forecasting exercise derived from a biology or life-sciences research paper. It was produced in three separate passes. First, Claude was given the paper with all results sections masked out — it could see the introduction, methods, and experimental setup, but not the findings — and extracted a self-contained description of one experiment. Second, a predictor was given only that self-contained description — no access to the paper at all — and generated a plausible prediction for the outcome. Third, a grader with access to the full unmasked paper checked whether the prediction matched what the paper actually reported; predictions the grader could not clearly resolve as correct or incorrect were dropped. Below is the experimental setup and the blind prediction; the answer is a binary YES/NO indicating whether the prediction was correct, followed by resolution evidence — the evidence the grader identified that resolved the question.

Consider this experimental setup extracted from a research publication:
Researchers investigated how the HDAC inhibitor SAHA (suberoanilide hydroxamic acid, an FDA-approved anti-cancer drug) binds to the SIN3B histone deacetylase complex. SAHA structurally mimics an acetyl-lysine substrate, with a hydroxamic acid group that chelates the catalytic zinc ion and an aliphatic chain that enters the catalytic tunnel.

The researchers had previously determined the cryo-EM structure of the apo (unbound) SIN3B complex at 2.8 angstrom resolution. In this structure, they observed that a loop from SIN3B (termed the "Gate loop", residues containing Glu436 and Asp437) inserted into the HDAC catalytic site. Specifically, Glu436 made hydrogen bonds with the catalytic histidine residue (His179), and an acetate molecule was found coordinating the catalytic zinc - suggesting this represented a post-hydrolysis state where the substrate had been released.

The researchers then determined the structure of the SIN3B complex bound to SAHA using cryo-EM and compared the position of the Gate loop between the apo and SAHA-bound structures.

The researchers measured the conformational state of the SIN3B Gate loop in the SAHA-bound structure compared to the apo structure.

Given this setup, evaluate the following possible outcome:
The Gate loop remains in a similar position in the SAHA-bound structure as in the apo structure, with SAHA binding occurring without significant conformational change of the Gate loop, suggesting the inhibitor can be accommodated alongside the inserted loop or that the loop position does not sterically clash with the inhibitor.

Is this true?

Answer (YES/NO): NO